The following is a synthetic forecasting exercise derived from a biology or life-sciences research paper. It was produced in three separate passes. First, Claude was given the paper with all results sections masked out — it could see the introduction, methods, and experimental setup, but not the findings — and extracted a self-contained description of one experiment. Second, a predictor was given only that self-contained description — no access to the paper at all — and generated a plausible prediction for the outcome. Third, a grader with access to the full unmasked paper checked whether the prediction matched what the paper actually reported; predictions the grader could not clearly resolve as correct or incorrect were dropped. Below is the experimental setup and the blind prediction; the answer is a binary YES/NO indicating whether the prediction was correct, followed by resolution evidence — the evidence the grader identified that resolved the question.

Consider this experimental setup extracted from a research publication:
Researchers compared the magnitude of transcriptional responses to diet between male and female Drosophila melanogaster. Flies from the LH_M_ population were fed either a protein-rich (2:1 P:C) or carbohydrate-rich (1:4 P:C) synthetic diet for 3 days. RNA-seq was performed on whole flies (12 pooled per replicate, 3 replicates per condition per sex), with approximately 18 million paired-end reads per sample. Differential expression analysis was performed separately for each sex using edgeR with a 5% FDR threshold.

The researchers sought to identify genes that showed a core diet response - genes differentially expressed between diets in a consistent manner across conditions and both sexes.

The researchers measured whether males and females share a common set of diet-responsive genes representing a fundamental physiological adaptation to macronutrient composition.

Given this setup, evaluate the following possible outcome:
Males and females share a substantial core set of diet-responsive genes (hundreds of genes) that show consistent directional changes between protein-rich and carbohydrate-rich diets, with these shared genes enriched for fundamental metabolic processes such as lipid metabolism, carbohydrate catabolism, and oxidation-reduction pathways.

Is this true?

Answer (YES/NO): NO